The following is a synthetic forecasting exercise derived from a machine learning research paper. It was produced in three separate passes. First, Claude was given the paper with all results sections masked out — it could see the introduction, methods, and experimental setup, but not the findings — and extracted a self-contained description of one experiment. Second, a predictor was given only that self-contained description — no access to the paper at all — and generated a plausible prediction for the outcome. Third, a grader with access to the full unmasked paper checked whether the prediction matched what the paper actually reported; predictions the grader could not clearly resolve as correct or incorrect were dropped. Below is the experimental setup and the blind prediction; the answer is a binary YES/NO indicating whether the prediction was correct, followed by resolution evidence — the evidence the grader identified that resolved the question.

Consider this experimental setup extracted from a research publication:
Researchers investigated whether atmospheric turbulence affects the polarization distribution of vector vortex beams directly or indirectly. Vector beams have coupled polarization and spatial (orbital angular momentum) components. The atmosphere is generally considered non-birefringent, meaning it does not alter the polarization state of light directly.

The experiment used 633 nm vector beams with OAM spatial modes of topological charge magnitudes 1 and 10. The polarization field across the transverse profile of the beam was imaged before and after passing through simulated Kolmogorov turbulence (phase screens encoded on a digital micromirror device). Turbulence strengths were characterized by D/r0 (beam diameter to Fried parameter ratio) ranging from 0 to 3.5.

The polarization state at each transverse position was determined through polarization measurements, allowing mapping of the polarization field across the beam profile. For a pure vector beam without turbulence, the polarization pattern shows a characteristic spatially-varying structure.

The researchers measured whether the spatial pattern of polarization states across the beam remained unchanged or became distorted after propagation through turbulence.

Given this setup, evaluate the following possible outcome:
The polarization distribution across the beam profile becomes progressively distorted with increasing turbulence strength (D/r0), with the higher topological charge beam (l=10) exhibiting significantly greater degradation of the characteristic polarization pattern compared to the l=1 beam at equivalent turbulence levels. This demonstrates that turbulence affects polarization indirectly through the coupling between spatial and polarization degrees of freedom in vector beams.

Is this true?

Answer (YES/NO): NO